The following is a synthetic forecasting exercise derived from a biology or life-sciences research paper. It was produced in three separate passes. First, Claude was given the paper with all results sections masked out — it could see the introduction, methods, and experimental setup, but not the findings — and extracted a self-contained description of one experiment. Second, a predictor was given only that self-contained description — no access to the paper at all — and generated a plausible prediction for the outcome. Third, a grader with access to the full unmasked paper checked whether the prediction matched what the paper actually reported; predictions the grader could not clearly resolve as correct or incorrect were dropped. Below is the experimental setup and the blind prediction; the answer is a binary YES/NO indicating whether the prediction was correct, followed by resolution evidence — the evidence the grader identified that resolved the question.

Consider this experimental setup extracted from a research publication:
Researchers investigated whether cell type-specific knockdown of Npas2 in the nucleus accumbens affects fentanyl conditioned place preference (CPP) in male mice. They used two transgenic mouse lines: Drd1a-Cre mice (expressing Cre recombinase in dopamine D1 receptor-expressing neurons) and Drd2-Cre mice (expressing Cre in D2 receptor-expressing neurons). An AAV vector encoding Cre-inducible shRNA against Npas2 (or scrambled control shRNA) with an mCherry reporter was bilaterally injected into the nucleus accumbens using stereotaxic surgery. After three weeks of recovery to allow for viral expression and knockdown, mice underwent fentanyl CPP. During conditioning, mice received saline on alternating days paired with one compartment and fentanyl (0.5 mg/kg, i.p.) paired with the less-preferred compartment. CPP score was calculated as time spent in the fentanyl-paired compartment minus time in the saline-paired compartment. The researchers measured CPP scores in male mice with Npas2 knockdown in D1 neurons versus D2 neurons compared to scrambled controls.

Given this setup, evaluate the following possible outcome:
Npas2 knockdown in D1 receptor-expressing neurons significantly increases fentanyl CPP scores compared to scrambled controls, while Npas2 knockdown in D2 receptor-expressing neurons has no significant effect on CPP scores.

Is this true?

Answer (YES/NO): YES